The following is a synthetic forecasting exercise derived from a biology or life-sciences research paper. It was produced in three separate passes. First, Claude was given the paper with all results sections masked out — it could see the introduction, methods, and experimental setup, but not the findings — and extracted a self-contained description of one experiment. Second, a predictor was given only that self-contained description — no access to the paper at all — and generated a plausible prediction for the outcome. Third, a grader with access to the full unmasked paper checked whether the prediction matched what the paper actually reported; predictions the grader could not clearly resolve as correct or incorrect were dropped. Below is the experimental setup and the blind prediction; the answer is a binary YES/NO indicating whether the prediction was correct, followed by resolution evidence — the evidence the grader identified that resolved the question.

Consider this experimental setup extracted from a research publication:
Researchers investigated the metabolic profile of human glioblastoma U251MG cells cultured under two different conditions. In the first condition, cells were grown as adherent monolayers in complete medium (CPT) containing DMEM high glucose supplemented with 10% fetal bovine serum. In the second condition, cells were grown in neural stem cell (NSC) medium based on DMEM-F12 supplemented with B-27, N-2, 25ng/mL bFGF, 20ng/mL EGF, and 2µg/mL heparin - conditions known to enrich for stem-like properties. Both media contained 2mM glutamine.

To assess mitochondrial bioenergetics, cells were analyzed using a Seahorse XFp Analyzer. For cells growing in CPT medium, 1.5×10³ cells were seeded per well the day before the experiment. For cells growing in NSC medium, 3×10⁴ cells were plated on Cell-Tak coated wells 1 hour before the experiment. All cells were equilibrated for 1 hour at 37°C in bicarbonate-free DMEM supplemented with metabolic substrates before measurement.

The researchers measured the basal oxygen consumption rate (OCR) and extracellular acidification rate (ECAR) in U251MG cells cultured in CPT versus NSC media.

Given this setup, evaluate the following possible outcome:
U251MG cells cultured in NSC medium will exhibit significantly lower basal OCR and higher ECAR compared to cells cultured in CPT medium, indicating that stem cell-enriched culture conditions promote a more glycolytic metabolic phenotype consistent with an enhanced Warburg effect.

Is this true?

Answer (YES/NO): NO